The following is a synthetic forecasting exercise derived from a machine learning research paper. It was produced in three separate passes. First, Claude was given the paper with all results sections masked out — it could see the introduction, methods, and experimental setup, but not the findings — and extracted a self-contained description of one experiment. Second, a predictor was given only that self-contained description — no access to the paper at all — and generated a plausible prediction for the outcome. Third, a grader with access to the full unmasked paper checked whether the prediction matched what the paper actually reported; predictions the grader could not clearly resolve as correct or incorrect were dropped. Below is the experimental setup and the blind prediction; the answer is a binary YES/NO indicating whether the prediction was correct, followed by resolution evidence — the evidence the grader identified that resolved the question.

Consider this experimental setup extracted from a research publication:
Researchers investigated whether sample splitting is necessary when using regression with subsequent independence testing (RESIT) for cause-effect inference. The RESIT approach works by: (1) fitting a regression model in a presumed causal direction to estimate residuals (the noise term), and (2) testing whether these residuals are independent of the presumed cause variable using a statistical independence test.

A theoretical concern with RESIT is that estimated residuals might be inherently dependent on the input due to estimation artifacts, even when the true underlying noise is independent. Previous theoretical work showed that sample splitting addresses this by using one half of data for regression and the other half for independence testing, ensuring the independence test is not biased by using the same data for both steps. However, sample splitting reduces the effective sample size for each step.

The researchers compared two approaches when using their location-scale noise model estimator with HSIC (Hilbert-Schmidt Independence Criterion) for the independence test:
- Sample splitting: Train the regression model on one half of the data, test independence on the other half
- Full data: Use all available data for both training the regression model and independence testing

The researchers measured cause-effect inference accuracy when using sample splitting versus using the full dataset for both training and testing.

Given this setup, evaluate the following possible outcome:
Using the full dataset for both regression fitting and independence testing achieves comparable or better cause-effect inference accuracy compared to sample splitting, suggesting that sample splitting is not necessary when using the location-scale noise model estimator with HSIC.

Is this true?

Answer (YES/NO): YES